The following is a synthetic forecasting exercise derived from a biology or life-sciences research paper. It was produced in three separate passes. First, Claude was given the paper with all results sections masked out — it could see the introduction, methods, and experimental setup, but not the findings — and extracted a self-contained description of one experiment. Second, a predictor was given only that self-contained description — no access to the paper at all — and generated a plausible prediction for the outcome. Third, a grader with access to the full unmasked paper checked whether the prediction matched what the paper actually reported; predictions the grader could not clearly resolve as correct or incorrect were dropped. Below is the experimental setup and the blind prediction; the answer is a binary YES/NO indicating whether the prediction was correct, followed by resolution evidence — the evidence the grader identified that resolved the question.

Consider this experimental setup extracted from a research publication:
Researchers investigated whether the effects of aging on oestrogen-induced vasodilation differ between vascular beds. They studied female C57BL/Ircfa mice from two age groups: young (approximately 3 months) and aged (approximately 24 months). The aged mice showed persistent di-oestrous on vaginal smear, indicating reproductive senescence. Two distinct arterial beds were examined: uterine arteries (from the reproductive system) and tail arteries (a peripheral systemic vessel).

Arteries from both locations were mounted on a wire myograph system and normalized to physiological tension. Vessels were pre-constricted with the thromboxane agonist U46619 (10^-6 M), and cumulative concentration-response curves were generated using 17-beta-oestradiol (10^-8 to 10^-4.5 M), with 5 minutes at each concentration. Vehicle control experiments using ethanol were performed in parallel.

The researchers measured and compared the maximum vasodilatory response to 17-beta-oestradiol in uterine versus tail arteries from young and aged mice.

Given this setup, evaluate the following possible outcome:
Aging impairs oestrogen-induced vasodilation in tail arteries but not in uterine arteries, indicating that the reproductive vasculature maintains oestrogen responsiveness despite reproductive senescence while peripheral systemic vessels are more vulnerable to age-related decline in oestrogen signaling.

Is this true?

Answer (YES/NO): NO